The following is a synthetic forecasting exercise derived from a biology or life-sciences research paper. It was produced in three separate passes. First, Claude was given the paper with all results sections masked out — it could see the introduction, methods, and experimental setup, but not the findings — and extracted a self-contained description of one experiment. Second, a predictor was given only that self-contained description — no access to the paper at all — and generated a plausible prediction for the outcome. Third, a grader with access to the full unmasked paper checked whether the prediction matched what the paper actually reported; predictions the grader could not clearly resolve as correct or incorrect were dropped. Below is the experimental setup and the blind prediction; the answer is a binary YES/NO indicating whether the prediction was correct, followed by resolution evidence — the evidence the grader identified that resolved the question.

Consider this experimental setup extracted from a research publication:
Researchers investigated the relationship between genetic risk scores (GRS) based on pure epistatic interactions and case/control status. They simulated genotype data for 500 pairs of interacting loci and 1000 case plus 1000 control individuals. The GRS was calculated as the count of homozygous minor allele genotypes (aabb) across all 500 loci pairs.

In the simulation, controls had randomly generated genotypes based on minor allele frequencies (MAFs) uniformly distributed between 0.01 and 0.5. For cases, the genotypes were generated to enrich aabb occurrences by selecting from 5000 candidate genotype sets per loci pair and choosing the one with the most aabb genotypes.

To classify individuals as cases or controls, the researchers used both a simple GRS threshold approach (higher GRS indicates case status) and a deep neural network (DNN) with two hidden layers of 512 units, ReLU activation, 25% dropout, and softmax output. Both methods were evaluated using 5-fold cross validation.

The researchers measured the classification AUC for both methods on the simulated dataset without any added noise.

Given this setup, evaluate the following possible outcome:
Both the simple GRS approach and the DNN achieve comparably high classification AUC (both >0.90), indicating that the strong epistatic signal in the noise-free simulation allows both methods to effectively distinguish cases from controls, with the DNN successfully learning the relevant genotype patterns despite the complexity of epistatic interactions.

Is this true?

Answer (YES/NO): NO